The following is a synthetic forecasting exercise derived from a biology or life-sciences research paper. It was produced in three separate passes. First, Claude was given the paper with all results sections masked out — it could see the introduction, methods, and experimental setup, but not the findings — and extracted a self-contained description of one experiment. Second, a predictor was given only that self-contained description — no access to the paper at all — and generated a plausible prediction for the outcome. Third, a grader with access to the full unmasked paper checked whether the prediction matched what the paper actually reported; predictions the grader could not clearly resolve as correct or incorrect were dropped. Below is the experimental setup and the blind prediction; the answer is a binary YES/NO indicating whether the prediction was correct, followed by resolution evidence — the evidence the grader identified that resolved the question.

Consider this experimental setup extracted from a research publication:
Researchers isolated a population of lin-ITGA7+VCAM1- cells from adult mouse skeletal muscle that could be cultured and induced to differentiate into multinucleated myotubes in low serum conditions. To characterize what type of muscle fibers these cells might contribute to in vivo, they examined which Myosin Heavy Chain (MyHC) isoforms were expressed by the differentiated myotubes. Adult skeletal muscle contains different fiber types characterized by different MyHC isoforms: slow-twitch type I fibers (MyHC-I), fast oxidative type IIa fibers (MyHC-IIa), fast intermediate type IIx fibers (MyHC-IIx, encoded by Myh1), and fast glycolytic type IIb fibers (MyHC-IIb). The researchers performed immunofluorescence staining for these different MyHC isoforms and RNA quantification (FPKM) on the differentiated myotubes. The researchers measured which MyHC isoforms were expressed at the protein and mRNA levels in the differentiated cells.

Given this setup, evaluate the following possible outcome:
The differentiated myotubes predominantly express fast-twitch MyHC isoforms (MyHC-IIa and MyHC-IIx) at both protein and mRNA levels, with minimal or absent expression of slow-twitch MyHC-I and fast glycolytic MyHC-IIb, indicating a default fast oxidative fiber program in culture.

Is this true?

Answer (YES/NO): NO